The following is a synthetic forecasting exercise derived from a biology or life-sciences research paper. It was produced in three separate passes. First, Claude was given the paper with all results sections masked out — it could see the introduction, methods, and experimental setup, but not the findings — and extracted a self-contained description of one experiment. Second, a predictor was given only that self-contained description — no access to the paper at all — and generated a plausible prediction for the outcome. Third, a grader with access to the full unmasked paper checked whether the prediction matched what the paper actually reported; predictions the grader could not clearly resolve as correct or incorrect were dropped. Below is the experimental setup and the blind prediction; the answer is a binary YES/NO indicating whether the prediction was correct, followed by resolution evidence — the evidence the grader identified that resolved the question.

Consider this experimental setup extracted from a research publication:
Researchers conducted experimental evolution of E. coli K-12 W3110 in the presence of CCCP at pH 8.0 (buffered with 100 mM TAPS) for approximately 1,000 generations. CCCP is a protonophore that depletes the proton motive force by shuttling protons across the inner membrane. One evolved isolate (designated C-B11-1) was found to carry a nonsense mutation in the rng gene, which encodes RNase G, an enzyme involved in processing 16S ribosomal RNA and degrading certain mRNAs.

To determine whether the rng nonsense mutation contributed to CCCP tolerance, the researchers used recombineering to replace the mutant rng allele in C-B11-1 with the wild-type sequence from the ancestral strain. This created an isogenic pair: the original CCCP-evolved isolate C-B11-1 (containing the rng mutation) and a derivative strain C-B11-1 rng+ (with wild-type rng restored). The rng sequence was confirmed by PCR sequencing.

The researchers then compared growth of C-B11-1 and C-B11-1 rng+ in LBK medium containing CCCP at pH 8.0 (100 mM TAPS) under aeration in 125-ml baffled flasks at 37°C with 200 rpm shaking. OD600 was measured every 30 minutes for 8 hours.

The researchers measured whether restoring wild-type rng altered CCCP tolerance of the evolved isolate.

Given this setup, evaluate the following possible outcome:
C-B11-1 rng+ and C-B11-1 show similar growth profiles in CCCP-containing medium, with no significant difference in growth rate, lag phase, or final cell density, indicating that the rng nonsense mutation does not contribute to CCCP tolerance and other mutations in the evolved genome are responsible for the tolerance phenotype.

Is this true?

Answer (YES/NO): YES